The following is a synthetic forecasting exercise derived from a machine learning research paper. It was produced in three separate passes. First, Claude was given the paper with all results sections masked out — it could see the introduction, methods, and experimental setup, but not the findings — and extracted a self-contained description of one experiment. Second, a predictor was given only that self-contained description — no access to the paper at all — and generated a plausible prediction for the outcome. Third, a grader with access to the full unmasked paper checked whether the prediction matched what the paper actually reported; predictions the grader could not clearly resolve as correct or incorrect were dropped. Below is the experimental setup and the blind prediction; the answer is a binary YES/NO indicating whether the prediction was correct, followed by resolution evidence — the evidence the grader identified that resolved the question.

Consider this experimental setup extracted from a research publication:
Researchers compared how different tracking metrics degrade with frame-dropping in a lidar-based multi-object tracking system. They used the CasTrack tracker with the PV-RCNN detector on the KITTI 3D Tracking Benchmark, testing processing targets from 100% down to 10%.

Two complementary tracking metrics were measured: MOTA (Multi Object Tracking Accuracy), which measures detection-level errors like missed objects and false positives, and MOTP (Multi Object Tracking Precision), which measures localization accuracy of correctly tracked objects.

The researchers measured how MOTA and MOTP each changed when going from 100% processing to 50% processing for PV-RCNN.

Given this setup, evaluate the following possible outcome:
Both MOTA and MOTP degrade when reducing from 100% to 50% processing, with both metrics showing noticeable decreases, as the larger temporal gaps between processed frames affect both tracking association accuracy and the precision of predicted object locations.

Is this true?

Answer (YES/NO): NO